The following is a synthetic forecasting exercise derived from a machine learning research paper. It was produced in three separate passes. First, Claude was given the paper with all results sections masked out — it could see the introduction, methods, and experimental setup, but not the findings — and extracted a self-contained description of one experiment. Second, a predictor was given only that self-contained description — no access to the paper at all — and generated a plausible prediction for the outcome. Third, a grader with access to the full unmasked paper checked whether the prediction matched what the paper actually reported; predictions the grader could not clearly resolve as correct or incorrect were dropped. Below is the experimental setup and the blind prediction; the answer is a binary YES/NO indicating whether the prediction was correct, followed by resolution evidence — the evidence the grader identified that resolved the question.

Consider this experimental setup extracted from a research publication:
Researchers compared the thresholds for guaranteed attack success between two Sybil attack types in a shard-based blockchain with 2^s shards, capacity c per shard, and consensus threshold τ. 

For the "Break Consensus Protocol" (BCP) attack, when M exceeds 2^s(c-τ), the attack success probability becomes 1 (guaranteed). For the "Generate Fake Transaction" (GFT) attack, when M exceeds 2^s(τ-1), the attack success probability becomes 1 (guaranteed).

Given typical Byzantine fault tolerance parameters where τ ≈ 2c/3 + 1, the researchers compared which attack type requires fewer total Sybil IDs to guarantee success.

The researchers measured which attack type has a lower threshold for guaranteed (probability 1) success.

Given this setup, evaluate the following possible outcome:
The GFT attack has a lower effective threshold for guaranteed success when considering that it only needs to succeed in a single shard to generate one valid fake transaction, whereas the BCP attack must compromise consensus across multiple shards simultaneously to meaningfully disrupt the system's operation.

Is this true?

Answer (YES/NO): NO